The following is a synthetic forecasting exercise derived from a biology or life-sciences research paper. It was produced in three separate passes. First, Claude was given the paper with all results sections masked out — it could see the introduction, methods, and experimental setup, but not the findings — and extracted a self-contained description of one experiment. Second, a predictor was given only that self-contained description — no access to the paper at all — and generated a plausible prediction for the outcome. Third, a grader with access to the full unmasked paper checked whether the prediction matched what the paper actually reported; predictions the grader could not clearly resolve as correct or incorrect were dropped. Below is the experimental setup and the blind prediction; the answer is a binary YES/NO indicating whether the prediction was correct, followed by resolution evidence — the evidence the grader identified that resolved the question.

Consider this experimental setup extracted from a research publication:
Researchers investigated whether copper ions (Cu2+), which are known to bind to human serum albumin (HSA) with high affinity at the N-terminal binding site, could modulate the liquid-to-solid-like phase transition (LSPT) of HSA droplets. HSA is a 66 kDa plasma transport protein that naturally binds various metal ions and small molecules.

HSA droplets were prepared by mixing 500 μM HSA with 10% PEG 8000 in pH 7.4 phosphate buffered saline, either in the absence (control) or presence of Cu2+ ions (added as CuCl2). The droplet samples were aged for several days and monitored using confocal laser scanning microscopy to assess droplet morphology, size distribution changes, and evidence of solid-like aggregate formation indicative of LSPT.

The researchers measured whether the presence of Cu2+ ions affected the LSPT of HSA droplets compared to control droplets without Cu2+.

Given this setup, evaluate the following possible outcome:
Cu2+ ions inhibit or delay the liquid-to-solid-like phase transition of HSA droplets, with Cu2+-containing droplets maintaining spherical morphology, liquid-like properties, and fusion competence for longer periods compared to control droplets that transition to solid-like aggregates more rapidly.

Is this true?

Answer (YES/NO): NO